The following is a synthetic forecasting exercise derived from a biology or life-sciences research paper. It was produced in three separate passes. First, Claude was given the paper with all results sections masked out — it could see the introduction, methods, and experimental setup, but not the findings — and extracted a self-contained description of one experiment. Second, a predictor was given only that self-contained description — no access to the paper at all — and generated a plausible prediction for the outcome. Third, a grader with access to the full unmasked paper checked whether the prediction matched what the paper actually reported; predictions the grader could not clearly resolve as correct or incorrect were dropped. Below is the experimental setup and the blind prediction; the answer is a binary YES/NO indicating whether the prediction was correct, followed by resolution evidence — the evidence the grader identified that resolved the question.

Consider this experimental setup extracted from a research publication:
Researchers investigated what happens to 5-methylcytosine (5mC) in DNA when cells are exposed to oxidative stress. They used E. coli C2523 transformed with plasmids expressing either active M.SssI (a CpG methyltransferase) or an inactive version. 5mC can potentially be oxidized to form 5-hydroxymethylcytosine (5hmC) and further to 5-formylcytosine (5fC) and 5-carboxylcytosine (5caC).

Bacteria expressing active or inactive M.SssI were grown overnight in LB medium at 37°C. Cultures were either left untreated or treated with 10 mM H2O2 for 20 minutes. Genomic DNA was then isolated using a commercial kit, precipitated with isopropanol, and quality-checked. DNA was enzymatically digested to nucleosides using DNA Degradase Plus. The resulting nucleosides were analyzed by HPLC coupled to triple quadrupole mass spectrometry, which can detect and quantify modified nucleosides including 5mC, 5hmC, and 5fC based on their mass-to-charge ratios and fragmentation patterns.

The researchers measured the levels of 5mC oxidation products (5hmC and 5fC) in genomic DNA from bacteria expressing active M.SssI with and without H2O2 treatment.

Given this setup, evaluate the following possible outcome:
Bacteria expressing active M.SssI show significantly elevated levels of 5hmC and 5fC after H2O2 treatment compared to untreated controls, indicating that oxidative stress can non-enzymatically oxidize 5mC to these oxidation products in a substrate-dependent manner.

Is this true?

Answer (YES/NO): YES